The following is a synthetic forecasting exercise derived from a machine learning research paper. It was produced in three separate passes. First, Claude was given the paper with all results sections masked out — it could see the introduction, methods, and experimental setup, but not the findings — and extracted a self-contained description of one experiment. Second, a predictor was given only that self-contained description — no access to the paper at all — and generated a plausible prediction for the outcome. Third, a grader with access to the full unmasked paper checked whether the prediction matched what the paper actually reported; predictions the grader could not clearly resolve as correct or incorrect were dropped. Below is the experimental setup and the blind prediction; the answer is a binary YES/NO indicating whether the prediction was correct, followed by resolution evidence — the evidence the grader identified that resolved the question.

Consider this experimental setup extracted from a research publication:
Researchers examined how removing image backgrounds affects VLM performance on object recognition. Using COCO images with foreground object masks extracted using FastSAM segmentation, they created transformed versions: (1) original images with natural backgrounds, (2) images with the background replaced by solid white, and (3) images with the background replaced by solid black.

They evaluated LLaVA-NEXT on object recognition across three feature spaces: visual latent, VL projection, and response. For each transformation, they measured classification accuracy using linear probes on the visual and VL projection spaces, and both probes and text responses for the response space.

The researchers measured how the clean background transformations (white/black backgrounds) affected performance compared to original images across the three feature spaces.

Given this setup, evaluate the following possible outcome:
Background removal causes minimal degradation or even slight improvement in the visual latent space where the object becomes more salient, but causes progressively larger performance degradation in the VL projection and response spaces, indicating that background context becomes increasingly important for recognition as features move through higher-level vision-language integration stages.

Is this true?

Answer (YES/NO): NO